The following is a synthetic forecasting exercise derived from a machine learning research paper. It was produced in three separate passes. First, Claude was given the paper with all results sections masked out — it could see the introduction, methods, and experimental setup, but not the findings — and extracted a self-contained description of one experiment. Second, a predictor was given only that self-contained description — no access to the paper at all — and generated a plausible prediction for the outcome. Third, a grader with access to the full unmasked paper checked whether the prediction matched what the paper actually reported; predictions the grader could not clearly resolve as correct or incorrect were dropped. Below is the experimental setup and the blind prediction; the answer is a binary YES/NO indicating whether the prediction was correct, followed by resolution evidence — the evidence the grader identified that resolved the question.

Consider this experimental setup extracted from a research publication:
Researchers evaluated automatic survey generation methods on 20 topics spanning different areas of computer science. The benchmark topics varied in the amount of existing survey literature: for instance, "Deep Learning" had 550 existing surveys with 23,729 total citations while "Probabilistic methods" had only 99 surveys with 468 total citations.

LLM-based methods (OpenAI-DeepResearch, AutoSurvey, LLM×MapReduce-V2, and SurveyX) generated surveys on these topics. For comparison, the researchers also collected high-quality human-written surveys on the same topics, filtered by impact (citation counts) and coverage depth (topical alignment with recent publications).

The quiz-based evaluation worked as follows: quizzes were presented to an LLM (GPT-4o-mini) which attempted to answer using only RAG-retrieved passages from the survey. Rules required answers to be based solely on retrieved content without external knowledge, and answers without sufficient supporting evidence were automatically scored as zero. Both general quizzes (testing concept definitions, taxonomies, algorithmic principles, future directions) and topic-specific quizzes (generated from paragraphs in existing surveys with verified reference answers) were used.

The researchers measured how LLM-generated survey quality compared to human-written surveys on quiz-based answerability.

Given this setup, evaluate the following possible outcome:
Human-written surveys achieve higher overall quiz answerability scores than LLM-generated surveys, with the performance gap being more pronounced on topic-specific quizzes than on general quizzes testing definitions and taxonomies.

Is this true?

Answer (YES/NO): YES